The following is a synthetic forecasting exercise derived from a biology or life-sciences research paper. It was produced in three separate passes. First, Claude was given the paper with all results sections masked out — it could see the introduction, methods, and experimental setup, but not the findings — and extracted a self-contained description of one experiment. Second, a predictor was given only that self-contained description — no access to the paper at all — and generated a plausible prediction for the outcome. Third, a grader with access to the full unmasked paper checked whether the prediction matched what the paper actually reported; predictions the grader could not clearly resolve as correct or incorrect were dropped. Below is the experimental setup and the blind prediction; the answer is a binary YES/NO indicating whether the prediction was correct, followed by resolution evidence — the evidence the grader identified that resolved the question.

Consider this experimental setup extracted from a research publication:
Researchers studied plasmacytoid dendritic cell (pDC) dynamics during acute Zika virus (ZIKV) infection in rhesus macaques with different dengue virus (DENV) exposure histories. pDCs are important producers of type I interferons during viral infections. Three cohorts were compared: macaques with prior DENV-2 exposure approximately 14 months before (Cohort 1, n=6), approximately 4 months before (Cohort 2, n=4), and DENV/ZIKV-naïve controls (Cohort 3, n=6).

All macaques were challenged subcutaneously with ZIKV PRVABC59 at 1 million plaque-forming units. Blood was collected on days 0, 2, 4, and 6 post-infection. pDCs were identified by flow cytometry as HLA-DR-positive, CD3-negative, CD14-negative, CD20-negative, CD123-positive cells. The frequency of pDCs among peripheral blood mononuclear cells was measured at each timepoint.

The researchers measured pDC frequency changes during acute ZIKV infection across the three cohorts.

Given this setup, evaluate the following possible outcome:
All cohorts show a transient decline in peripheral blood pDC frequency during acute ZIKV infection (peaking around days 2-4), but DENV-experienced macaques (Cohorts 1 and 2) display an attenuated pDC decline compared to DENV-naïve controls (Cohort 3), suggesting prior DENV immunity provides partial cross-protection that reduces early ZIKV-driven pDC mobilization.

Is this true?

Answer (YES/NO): NO